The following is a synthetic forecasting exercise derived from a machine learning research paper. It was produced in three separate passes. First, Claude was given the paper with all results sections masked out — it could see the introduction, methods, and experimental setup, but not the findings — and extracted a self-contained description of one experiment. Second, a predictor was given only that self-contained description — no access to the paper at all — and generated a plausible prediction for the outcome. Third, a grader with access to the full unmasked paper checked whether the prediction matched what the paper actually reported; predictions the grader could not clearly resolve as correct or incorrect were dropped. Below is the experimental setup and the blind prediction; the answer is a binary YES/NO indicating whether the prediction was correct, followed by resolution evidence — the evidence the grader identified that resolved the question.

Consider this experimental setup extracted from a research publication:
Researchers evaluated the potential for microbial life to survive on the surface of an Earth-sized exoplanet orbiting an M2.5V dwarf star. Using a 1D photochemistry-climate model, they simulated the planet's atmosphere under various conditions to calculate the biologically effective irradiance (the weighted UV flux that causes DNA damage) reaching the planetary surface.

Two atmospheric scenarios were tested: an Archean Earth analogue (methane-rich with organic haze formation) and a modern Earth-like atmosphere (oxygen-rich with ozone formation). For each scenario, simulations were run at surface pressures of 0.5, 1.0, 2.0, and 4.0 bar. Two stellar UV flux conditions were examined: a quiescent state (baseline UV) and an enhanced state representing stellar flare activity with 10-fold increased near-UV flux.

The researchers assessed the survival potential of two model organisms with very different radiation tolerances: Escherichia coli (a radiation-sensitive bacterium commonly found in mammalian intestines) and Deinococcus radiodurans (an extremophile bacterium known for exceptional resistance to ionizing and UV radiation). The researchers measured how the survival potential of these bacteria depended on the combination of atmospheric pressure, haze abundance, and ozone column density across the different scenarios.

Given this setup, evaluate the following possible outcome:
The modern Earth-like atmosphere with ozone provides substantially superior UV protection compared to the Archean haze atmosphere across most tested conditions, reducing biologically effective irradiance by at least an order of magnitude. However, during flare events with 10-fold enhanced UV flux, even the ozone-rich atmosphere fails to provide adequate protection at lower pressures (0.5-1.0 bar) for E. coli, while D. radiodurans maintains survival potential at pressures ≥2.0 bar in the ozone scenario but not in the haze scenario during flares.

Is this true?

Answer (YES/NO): NO